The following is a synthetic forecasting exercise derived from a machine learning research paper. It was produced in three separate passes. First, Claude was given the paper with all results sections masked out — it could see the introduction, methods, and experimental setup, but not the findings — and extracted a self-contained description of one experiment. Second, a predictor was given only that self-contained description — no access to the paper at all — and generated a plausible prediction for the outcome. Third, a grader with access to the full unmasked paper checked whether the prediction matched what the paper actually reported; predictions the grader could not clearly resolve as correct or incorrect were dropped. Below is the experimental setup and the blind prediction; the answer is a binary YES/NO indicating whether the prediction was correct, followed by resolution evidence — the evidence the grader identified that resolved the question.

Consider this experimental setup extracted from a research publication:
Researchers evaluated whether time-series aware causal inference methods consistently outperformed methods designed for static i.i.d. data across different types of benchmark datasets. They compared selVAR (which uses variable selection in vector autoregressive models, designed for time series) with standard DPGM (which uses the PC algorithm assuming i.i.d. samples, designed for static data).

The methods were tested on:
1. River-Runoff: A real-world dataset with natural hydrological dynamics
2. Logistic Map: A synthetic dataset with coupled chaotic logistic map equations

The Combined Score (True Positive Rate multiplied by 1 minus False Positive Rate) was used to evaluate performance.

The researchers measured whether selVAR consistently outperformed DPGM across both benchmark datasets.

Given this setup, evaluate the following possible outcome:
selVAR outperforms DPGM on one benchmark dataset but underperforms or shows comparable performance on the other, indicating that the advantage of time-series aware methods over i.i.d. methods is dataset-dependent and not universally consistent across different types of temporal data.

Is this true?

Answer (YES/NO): YES